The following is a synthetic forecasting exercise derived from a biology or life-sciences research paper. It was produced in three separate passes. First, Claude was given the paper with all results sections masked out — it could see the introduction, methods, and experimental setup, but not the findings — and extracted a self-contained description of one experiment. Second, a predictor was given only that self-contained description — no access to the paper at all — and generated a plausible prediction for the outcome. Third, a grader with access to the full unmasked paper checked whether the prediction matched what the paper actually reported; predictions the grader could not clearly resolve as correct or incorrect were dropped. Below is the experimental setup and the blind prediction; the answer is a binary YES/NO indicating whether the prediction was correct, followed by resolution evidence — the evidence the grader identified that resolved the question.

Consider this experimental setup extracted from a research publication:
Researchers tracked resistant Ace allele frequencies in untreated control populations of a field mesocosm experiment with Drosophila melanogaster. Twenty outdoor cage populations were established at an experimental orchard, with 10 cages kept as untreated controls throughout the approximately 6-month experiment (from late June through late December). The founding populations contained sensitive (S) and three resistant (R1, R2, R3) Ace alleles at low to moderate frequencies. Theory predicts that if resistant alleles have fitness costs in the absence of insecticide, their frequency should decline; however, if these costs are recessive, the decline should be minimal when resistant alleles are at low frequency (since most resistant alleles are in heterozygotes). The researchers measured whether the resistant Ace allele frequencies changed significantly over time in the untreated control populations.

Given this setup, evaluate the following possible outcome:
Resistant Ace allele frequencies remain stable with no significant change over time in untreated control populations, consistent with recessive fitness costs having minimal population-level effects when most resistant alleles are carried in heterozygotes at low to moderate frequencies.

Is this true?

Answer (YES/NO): YES